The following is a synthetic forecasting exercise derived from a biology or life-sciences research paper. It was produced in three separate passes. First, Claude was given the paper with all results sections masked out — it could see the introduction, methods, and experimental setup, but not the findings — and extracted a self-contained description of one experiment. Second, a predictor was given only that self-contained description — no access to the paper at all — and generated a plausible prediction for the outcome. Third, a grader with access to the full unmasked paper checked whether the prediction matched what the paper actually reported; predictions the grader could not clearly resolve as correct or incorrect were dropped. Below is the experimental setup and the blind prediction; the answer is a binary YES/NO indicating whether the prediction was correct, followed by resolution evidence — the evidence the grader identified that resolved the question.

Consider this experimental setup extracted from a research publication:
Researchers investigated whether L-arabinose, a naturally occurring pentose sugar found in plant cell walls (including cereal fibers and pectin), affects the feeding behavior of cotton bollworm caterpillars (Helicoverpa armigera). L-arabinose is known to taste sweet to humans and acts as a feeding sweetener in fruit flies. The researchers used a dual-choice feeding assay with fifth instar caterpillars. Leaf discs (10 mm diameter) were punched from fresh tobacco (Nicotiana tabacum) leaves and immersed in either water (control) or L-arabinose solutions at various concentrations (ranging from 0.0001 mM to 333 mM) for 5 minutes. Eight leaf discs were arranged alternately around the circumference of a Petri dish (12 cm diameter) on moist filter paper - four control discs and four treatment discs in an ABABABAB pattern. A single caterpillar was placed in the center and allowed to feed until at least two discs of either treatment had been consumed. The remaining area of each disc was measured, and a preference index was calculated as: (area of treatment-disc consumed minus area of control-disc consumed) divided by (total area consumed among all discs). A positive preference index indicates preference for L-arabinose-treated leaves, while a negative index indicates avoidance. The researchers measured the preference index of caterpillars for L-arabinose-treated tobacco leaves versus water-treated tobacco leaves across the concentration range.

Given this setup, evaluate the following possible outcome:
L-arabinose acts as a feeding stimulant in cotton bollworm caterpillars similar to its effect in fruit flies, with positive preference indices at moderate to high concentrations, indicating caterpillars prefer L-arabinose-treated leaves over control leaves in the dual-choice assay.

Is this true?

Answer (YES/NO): NO